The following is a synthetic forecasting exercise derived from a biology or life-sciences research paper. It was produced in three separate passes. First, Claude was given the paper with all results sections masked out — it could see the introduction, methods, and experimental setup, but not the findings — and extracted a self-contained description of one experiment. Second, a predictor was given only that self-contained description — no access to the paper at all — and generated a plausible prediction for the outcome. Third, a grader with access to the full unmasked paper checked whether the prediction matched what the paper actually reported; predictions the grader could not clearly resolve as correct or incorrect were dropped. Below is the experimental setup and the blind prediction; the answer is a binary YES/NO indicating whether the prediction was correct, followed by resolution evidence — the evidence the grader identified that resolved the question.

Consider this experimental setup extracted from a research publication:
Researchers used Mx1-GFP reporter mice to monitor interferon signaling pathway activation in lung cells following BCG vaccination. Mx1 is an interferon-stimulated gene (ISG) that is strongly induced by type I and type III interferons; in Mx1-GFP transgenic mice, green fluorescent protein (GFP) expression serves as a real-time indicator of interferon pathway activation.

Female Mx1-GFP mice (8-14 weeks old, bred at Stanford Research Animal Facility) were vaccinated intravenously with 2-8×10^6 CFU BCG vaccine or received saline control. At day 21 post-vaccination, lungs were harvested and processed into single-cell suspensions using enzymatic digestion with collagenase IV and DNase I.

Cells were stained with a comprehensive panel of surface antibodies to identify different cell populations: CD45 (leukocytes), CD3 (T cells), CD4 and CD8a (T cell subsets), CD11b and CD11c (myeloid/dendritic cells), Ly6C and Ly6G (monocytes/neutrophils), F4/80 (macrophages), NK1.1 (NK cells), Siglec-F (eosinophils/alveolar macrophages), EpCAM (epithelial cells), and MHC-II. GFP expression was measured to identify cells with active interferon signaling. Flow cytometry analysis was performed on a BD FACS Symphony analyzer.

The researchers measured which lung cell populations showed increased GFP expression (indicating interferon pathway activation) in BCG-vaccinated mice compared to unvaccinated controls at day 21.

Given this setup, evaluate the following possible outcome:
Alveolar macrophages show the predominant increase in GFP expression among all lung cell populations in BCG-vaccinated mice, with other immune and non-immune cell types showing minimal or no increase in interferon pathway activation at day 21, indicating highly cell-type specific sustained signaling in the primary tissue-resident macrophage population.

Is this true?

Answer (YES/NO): NO